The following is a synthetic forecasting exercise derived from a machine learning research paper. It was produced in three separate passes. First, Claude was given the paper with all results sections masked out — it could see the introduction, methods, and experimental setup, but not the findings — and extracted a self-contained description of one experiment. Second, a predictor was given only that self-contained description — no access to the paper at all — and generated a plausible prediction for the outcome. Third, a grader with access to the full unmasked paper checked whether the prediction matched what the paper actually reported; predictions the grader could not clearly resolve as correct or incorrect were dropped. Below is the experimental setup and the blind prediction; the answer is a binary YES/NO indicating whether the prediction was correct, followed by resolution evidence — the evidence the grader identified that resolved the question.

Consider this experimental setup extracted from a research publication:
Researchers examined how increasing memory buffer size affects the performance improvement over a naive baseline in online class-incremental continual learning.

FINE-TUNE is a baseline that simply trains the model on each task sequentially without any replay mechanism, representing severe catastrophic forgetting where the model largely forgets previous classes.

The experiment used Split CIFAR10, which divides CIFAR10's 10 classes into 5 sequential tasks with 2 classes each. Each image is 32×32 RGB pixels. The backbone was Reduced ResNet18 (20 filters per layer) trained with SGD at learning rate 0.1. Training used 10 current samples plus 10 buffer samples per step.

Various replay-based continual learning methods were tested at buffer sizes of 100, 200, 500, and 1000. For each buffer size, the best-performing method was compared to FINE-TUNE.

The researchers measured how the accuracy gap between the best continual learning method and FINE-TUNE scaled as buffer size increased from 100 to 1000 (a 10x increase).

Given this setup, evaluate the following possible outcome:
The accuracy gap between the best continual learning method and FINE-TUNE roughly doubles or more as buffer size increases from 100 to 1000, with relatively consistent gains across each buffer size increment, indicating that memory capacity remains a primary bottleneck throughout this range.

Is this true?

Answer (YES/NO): NO